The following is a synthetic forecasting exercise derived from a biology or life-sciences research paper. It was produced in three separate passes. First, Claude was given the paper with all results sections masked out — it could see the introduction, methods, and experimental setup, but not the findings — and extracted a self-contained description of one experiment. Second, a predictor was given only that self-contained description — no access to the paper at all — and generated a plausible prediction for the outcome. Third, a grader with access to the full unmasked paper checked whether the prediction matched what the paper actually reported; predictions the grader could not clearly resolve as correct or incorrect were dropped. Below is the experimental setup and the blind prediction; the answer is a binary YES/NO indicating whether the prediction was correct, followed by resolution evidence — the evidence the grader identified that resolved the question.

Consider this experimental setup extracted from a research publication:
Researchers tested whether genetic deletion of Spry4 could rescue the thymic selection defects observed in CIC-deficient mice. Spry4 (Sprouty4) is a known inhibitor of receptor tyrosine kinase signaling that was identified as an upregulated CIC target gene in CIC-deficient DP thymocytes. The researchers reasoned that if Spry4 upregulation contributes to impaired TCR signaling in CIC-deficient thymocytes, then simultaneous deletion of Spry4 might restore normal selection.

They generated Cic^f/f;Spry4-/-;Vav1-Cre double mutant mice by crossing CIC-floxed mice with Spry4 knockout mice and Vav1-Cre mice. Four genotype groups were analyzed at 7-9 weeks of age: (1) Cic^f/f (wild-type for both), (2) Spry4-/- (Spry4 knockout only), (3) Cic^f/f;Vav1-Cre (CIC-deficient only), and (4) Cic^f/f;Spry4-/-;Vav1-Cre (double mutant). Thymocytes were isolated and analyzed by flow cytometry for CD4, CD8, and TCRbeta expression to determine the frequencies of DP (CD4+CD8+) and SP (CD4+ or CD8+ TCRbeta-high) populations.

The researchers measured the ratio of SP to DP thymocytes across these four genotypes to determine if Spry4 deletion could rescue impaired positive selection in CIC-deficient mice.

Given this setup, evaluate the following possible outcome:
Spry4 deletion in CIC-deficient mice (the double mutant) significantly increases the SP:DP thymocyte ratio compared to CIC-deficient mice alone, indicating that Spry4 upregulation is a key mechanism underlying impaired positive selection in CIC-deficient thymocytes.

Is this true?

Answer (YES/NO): YES